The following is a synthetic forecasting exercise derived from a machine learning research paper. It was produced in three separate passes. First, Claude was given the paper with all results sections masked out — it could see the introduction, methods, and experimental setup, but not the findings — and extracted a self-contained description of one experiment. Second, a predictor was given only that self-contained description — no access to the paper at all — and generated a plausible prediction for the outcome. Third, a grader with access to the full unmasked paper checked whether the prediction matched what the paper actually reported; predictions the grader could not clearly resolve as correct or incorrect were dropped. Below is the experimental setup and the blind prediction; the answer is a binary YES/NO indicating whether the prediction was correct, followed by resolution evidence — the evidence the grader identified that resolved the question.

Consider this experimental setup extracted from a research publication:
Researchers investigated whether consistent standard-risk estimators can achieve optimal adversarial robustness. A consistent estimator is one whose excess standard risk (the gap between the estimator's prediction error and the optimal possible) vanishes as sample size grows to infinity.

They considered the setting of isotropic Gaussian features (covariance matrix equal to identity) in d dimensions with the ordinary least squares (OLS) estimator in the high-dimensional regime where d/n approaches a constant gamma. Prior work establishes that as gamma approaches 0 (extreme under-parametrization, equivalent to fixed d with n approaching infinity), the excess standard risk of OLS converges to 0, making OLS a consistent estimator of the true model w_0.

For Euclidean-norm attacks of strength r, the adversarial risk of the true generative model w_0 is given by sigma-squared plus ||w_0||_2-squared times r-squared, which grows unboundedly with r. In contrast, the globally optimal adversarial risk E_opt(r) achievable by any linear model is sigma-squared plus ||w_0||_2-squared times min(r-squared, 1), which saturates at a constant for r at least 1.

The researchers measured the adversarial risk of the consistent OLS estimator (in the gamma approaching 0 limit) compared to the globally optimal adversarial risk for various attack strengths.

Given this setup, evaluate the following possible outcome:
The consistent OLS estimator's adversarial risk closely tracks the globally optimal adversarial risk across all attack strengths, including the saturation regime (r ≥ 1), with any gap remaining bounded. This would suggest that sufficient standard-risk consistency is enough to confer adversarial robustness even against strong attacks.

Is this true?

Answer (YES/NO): NO